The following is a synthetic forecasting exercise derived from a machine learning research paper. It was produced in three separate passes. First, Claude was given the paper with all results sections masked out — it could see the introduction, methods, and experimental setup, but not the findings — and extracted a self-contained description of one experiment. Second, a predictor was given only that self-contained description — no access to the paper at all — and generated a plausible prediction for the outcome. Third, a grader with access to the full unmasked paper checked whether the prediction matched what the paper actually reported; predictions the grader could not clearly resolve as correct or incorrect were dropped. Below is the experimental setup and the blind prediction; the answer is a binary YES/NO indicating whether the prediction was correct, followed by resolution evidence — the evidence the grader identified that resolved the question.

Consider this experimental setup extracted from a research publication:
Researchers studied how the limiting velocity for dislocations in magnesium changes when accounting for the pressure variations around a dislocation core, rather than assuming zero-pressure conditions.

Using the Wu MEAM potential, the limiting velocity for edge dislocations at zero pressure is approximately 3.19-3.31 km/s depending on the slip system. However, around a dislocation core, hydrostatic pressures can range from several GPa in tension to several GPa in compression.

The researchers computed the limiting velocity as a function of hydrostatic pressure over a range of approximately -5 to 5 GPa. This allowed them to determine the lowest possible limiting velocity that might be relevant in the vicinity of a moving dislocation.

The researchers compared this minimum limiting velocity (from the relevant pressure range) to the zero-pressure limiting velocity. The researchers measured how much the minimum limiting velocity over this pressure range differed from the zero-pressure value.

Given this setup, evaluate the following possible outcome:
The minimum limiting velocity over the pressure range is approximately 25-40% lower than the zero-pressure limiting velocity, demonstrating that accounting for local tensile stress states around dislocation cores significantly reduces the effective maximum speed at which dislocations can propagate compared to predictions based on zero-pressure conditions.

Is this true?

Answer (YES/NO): NO